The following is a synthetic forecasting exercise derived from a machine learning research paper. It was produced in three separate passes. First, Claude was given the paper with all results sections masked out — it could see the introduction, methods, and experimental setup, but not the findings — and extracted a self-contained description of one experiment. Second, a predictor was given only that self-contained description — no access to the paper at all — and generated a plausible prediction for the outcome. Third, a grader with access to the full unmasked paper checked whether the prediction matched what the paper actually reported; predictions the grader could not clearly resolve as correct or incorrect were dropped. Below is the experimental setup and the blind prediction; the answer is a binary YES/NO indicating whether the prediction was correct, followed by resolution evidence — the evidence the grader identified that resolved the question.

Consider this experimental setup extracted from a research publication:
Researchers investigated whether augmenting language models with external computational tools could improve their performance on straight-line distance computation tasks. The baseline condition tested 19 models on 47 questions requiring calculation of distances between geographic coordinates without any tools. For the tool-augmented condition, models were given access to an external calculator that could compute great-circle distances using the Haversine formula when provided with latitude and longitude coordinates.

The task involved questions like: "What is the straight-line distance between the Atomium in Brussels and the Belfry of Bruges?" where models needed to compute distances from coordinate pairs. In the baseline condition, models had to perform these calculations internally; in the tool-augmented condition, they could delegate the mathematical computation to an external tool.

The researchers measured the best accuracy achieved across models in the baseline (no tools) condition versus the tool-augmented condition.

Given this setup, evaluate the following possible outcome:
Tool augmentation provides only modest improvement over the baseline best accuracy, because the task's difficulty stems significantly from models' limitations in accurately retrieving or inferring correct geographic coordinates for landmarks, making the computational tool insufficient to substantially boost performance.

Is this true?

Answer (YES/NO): NO